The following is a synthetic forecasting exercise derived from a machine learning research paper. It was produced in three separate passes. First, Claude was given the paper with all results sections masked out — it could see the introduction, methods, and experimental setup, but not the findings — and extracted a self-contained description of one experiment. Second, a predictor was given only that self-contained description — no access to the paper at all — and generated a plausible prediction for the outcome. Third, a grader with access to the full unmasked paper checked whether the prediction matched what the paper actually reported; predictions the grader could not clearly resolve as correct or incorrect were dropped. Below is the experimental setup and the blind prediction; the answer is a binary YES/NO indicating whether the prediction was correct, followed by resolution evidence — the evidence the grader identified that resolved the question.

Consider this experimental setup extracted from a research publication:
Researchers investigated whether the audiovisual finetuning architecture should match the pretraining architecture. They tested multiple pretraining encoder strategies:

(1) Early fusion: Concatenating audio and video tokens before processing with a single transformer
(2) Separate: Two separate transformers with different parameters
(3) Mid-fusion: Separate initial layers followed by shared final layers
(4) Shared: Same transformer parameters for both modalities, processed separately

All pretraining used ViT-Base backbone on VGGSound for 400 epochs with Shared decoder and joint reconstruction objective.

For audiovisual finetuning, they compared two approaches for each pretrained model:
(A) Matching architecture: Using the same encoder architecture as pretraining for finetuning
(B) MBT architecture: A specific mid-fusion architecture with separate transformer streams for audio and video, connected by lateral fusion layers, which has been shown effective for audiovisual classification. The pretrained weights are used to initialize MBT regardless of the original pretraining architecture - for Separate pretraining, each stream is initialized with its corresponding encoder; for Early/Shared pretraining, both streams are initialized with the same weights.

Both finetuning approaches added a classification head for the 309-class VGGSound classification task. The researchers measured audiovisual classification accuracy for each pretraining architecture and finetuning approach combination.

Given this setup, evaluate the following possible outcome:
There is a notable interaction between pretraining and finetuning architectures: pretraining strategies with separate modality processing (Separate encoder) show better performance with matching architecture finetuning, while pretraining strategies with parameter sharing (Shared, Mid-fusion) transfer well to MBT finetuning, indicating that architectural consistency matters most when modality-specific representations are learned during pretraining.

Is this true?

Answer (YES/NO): NO